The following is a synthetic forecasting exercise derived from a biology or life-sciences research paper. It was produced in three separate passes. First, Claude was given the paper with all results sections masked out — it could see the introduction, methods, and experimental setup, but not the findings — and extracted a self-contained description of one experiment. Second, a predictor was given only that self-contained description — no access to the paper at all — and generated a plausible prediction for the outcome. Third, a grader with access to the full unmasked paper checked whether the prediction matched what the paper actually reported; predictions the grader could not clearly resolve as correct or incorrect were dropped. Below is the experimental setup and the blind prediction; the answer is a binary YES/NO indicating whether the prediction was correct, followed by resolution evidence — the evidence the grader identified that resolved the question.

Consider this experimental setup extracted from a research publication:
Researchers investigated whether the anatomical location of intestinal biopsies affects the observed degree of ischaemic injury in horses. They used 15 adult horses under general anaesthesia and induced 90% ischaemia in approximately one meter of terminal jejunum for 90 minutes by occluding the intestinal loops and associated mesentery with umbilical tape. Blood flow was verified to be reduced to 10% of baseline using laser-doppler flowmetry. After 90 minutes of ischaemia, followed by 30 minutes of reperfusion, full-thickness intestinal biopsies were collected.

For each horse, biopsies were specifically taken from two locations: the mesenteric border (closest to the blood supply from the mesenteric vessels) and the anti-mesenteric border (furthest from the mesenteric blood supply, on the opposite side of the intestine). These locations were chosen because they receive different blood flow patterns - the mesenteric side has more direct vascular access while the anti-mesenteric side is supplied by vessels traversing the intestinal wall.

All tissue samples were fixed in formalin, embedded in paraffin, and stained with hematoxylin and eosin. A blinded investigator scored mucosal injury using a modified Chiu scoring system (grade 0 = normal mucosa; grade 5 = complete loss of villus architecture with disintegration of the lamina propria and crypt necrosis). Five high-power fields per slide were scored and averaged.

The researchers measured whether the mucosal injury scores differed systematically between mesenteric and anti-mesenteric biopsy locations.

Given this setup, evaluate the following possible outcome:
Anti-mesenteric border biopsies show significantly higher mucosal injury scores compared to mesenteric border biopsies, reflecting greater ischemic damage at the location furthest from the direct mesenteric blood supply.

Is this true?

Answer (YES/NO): NO